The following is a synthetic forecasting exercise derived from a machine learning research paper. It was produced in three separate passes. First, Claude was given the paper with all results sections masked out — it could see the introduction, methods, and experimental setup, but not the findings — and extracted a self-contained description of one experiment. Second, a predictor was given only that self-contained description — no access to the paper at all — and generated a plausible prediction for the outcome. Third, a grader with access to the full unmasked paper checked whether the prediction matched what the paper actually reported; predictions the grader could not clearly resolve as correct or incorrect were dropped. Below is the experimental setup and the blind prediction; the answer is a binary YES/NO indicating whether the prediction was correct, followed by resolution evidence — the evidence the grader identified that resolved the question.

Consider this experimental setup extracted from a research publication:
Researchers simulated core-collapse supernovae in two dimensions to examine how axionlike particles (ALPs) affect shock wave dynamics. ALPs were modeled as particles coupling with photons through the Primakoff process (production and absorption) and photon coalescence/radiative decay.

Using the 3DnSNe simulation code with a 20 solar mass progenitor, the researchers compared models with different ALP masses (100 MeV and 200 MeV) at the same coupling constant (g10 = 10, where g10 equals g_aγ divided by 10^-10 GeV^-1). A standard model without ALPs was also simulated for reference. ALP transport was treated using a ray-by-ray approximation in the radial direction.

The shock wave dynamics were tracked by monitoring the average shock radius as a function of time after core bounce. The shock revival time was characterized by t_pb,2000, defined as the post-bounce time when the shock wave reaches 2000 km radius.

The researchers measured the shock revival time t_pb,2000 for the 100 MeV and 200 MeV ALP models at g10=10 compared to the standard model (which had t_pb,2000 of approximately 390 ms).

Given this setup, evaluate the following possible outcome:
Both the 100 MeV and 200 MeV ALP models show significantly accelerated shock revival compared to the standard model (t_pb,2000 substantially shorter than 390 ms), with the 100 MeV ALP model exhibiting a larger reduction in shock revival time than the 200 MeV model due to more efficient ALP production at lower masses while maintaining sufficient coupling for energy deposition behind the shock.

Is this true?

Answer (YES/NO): NO